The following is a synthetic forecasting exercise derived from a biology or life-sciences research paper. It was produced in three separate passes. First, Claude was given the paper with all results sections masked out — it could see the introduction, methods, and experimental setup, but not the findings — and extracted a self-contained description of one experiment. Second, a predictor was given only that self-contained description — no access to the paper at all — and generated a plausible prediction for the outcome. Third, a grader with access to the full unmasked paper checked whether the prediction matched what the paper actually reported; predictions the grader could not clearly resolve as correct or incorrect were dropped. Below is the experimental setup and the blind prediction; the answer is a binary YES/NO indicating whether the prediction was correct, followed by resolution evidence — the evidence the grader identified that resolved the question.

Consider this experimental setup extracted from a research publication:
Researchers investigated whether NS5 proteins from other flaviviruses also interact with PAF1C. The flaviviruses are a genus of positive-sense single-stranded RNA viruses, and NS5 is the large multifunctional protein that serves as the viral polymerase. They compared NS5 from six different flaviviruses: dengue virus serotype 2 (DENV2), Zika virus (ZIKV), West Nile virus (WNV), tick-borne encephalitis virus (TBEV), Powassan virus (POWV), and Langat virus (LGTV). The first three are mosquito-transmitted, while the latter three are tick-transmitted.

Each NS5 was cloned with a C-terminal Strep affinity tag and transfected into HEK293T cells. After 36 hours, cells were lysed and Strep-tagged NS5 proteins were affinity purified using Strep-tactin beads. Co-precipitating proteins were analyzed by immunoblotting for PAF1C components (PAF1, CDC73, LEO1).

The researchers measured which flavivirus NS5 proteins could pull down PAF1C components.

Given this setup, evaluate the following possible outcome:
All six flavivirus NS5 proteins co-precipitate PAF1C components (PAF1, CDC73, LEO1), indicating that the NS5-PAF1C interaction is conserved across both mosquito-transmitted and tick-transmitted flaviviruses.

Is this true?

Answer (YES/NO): YES